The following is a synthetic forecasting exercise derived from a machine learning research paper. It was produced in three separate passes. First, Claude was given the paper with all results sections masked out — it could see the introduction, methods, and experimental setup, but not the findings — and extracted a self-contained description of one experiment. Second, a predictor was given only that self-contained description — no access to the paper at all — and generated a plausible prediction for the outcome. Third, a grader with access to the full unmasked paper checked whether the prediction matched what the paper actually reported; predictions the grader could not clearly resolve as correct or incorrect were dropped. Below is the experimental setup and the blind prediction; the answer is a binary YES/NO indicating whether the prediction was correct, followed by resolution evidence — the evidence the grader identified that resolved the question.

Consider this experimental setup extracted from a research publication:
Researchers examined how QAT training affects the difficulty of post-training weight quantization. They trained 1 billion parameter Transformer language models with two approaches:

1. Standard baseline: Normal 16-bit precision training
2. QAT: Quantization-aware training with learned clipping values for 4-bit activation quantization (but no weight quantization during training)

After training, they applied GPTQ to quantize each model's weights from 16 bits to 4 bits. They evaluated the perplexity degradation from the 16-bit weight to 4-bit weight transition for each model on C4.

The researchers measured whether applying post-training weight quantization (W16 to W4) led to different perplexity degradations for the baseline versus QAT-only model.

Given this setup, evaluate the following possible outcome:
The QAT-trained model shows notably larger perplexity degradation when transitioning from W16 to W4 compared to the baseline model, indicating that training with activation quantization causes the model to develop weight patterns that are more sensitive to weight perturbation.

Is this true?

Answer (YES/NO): YES